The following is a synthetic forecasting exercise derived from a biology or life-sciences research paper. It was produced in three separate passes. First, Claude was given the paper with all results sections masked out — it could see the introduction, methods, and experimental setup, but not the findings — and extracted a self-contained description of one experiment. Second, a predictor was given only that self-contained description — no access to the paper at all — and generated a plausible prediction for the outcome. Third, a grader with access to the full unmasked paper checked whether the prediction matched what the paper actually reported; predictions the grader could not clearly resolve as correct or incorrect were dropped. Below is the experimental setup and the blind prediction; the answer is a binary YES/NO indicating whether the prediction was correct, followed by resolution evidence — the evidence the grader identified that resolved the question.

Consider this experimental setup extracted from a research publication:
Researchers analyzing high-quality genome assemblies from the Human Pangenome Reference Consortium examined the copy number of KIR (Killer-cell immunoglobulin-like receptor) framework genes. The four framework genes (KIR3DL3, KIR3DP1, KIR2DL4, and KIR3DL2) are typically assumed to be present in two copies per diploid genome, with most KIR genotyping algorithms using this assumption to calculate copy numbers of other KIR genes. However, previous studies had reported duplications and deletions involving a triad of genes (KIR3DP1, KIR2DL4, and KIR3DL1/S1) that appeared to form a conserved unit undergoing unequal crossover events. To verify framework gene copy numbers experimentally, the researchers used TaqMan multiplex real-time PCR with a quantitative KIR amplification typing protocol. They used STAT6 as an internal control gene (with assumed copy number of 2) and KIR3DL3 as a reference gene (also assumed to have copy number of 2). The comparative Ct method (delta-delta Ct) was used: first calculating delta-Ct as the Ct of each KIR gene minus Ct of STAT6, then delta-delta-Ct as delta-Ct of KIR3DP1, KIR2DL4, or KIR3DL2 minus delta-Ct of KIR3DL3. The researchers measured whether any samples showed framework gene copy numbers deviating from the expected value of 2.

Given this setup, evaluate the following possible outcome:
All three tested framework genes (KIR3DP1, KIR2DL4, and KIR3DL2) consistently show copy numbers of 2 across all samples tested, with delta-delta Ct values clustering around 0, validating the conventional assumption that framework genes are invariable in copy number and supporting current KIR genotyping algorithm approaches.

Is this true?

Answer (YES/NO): NO